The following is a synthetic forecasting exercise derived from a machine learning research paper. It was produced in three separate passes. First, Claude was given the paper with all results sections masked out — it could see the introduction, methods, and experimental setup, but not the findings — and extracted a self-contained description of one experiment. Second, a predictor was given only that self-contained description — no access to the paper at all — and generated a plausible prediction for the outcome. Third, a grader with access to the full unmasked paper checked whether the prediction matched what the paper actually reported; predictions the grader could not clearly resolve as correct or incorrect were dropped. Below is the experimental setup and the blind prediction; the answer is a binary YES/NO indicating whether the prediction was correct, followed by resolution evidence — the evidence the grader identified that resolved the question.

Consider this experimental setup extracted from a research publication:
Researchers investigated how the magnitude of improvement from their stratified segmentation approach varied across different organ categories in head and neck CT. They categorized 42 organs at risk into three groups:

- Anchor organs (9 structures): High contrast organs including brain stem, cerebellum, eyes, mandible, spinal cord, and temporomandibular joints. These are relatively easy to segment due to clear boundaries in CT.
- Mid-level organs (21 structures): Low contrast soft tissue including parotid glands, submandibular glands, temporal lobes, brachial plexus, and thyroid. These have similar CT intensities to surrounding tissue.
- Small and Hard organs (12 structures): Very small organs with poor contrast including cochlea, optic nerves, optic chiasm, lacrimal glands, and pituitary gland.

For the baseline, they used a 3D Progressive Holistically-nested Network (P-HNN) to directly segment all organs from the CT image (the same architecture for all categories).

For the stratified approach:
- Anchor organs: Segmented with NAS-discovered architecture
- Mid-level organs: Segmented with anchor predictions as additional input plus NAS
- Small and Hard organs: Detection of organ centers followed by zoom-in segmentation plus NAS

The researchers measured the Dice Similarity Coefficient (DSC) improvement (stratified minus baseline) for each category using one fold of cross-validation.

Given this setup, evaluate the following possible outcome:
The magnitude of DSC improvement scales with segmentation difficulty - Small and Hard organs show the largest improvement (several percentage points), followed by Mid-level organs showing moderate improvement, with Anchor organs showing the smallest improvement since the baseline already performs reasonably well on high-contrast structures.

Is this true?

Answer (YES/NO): YES